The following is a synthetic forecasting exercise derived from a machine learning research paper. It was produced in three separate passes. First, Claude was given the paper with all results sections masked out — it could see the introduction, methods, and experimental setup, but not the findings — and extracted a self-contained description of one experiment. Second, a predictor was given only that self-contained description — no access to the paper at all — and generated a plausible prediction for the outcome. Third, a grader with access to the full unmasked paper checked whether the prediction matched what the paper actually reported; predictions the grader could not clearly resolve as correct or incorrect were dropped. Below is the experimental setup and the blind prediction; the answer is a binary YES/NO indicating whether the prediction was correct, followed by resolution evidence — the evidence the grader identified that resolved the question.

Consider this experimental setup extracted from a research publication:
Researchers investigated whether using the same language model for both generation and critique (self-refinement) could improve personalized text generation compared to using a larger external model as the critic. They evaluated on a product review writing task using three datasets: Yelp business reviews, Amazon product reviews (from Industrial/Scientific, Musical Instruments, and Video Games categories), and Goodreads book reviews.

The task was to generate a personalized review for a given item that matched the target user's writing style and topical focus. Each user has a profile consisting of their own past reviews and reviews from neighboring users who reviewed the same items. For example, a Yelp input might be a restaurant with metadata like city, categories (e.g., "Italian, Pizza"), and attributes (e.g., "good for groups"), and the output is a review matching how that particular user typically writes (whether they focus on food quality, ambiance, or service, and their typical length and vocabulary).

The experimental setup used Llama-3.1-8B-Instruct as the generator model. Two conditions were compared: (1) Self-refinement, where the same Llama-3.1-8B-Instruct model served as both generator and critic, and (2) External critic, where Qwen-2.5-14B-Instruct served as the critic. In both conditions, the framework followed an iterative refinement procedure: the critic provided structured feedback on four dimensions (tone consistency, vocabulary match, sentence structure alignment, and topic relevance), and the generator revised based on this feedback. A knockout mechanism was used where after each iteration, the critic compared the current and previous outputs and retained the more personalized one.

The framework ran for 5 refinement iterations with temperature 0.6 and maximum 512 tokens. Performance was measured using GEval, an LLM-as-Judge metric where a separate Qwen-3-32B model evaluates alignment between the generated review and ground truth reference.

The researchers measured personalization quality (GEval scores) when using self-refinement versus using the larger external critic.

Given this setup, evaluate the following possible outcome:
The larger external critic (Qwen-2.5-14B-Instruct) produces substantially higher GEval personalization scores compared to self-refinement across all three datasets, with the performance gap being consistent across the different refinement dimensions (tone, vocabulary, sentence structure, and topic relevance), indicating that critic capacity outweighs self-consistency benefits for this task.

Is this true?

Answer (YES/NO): NO